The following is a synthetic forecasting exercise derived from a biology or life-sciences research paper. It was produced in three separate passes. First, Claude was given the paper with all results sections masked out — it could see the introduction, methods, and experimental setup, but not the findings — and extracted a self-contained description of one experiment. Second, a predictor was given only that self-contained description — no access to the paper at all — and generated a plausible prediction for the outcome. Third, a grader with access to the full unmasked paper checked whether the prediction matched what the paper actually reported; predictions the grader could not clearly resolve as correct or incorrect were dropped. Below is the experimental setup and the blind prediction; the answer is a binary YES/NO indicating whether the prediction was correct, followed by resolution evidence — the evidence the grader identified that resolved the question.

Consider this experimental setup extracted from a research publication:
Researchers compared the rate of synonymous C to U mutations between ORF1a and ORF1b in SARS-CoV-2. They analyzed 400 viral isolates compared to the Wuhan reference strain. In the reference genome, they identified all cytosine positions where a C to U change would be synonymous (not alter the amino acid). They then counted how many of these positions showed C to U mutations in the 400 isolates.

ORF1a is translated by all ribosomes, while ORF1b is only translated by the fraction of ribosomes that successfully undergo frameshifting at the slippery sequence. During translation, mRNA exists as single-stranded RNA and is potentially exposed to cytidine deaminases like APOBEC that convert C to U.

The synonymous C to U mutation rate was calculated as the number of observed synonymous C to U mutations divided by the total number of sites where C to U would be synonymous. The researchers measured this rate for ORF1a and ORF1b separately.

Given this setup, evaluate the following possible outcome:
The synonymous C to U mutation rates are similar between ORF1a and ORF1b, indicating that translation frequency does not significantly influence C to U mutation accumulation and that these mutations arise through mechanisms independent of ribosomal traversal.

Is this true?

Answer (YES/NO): NO